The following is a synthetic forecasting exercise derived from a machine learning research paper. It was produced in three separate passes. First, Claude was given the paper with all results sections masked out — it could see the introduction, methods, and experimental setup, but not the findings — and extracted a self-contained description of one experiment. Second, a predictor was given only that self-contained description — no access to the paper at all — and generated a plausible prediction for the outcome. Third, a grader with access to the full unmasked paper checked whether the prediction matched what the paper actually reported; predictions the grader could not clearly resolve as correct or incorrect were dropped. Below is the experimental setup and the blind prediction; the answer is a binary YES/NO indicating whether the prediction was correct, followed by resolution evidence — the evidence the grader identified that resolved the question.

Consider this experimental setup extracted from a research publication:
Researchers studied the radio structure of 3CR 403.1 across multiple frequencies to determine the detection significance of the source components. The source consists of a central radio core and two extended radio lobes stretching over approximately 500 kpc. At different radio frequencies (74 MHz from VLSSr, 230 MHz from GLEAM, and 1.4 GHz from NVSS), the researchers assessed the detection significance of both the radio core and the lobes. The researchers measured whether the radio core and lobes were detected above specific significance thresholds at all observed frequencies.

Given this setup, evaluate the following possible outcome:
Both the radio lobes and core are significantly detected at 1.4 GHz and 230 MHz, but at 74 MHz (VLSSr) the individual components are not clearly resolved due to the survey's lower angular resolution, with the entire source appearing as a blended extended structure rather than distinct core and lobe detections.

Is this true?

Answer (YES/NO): NO